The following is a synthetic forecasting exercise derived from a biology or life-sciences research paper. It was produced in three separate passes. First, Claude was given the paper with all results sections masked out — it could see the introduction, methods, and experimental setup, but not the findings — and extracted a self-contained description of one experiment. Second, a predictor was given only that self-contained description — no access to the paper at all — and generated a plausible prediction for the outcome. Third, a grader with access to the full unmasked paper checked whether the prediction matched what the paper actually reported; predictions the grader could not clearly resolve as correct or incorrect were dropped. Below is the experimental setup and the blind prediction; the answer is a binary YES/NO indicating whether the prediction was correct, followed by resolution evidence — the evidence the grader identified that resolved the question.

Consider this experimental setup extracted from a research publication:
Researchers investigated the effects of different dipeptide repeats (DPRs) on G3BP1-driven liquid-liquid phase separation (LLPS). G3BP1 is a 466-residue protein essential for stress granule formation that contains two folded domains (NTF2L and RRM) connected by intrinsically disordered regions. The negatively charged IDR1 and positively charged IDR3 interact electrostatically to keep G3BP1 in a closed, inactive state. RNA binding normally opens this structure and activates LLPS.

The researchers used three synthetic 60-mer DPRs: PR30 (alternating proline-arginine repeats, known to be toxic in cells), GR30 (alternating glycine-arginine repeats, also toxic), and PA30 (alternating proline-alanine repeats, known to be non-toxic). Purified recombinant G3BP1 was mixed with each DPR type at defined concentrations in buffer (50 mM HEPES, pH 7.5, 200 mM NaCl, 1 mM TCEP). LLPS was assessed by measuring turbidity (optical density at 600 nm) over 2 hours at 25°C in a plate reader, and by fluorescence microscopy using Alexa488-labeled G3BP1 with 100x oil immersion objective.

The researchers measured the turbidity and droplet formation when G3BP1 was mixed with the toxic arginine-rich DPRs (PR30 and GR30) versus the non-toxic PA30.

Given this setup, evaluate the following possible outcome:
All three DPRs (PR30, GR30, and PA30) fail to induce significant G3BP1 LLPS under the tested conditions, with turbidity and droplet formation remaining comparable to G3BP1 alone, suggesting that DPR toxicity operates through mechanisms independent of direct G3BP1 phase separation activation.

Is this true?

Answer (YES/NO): NO